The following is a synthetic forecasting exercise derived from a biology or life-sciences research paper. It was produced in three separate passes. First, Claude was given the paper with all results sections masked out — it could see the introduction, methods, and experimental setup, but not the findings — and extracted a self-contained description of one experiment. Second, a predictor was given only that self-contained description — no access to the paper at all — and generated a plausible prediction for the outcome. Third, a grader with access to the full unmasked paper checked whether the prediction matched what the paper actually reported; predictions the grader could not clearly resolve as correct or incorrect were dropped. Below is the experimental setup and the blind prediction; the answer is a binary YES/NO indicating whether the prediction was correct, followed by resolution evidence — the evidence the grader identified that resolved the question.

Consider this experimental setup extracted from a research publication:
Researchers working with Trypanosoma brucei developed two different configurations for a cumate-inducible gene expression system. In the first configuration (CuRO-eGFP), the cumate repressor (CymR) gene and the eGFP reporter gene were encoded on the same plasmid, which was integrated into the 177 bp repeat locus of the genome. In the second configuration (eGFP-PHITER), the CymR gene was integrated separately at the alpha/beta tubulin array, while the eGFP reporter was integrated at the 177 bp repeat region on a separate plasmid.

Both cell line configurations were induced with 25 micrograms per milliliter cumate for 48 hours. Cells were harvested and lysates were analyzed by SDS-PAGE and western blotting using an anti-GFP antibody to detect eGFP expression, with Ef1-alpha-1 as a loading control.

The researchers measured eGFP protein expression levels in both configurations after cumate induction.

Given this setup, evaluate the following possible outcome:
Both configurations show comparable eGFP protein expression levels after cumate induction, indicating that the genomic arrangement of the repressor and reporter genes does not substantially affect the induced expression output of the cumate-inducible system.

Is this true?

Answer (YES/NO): NO